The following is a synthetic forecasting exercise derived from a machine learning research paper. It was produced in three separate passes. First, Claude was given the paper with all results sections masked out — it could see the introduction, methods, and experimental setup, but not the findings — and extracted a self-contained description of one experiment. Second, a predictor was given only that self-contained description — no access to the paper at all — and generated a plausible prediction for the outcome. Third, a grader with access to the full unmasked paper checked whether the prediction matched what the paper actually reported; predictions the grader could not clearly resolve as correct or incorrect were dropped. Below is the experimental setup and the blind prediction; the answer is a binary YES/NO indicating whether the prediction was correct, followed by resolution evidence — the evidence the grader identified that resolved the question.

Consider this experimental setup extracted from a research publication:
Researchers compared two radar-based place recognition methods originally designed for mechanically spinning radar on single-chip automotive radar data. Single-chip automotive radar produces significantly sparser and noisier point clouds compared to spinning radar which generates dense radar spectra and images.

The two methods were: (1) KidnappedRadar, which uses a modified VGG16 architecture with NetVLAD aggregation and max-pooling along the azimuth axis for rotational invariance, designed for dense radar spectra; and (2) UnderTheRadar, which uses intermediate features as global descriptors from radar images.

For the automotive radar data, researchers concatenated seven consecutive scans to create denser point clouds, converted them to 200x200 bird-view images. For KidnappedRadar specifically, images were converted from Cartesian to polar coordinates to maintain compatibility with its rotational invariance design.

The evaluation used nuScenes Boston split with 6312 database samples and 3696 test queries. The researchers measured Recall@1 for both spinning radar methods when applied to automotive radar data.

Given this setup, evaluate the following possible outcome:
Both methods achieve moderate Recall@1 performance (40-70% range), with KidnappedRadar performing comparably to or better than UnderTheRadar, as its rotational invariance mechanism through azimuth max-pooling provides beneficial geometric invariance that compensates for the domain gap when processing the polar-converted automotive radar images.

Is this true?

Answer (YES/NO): NO